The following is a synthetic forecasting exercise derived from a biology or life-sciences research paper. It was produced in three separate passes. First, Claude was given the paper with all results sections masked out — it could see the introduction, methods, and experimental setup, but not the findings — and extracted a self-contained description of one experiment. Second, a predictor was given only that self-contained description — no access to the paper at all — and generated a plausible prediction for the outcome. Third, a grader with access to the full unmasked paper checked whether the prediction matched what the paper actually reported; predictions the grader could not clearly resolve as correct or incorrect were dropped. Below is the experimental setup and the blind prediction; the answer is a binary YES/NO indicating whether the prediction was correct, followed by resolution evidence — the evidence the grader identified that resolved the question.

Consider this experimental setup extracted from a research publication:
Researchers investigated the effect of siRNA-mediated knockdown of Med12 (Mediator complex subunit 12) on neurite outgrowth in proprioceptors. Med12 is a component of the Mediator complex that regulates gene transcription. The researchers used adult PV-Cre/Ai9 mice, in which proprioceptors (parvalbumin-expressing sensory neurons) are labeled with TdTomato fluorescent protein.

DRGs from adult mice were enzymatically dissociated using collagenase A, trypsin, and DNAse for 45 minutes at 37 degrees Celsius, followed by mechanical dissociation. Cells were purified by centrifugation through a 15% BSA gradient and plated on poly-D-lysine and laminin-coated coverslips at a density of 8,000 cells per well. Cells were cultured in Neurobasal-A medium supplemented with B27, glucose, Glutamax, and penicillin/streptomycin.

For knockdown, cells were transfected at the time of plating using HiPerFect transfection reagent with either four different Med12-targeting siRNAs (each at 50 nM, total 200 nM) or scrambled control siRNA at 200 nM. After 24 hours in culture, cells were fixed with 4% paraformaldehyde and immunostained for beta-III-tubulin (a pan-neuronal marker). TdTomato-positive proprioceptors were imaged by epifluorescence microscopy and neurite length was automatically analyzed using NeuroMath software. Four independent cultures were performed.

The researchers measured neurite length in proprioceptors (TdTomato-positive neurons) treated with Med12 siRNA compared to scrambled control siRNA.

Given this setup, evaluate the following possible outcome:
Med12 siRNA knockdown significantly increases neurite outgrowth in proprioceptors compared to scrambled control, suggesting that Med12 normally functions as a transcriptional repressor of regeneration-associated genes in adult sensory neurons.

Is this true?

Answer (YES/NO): NO